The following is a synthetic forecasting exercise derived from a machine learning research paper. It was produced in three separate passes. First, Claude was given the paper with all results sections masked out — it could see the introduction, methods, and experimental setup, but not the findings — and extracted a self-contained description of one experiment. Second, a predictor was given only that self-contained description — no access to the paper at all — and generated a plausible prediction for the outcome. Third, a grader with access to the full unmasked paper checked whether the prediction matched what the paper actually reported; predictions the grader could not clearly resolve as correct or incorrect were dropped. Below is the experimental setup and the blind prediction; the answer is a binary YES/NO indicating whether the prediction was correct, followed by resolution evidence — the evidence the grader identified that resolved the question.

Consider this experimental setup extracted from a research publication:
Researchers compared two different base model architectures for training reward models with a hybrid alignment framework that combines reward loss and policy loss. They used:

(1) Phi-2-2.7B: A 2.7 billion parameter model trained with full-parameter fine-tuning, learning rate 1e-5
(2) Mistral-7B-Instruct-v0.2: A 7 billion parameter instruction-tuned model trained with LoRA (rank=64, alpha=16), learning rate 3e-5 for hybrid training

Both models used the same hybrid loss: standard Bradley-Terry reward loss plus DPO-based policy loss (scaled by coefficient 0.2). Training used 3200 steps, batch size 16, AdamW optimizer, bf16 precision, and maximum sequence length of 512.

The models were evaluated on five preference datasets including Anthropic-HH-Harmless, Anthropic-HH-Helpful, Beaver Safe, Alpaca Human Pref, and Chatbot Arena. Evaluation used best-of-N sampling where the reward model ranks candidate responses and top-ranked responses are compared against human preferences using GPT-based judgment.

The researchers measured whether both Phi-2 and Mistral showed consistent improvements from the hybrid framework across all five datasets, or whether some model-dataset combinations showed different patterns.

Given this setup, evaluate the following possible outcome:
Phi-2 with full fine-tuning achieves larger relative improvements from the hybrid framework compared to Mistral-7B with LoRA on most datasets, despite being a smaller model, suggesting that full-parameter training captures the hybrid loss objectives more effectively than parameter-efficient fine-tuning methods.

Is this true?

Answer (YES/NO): YES